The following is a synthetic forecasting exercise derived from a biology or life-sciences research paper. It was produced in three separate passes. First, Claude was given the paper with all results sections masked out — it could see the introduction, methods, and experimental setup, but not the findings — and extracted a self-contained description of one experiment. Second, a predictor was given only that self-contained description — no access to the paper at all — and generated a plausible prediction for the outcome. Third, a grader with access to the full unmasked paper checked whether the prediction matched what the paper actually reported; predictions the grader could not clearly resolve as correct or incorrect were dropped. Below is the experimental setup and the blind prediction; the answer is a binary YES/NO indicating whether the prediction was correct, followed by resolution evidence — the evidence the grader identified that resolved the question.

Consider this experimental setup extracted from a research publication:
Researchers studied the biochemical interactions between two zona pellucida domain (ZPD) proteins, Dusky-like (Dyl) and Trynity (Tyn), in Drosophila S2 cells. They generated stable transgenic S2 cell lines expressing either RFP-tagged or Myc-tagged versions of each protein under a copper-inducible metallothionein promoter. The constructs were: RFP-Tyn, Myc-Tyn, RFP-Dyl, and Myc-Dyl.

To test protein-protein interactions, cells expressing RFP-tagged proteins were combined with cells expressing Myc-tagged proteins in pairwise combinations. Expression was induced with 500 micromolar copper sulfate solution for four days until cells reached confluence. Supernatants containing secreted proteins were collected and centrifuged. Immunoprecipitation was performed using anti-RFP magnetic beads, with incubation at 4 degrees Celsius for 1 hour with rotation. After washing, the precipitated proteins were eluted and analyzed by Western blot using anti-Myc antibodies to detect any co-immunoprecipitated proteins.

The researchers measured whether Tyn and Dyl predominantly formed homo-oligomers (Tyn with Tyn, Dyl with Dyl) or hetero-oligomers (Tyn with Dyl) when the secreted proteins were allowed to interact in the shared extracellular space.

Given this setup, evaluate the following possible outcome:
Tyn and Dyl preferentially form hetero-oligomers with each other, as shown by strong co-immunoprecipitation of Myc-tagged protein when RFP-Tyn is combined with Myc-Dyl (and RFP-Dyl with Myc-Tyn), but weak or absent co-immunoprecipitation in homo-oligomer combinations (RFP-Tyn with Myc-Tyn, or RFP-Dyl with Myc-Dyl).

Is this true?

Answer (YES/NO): NO